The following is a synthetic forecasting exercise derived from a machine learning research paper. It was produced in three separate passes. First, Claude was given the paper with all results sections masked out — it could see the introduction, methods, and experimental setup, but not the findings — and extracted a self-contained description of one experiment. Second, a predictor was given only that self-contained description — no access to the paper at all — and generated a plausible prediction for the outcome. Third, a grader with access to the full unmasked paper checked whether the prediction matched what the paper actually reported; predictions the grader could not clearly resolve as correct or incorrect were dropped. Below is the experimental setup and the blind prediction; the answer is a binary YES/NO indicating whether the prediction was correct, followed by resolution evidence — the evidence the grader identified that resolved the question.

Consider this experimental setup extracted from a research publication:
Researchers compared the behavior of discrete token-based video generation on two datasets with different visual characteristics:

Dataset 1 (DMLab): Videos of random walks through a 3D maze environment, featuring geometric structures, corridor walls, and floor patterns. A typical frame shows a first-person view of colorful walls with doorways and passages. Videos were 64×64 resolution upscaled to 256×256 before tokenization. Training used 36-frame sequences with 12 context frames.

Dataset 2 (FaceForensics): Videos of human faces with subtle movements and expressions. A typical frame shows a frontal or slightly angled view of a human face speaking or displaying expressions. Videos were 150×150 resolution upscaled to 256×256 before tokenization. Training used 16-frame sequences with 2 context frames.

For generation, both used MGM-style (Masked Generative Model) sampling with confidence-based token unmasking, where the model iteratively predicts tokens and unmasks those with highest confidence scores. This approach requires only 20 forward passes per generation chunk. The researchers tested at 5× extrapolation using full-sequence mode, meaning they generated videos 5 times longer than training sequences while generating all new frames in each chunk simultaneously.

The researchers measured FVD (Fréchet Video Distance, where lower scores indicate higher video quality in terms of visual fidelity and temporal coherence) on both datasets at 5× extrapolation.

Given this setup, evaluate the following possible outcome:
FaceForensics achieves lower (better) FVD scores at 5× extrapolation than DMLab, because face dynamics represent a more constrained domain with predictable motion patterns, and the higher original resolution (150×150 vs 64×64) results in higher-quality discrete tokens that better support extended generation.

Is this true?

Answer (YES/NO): YES